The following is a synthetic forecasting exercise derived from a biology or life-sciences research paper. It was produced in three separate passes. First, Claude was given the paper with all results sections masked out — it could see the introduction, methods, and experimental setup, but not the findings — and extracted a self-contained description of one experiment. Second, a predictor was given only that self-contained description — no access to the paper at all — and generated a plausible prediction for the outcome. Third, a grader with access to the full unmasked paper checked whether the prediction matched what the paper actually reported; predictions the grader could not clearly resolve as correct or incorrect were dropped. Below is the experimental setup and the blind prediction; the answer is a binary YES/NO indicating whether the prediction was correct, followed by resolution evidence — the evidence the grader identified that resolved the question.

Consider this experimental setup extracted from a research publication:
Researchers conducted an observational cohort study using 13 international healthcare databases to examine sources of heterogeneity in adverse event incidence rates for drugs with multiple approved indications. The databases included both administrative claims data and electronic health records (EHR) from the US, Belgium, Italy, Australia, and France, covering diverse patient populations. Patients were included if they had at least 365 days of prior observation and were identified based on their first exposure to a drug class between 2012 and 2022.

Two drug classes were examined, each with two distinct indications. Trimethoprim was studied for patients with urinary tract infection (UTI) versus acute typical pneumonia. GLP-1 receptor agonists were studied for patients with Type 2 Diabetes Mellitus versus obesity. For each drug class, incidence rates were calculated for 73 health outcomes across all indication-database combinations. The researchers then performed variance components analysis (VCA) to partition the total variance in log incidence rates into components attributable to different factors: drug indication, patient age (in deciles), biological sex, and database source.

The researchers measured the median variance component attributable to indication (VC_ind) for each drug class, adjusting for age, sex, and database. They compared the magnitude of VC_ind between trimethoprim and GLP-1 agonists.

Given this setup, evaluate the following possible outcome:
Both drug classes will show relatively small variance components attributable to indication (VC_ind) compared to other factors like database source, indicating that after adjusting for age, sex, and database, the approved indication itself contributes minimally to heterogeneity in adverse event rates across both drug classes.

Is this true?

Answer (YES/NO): NO